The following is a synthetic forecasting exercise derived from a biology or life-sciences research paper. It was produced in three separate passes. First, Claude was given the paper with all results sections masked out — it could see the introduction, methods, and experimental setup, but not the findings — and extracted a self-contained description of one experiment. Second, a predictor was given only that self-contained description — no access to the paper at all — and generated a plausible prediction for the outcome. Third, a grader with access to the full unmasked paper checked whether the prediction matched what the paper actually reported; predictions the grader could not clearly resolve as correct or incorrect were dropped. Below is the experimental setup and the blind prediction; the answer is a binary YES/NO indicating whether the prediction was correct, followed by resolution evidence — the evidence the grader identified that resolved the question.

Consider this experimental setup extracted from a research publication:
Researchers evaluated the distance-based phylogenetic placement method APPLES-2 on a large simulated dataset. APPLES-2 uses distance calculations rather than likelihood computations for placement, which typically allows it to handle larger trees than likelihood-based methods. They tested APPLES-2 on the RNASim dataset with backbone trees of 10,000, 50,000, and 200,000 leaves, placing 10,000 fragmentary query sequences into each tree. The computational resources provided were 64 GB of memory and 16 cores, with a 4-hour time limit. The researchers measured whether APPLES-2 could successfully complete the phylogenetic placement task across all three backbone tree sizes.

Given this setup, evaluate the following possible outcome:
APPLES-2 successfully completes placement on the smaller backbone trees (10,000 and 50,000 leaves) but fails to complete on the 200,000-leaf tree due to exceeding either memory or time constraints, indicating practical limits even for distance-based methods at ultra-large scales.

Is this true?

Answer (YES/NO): NO